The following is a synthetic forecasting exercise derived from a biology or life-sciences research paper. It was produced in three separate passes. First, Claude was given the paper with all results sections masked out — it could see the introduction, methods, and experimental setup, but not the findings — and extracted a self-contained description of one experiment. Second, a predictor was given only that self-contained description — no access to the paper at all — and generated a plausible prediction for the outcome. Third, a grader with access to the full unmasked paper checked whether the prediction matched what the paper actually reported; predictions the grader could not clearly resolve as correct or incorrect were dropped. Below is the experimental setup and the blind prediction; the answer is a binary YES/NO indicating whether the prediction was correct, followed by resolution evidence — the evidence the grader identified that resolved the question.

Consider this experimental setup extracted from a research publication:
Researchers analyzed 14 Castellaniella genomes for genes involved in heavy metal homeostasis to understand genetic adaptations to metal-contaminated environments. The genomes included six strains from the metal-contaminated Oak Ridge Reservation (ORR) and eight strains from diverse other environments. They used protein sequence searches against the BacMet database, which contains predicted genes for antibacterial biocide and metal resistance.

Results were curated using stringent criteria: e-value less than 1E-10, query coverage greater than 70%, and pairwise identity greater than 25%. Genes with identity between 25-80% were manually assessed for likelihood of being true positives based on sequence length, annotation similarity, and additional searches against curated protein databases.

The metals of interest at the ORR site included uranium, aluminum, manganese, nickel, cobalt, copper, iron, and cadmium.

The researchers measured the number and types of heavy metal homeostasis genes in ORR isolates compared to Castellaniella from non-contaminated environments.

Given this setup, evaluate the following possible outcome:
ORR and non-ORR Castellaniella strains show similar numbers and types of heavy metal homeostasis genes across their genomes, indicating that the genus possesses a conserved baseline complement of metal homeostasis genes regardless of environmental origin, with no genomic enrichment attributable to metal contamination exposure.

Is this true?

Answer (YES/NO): NO